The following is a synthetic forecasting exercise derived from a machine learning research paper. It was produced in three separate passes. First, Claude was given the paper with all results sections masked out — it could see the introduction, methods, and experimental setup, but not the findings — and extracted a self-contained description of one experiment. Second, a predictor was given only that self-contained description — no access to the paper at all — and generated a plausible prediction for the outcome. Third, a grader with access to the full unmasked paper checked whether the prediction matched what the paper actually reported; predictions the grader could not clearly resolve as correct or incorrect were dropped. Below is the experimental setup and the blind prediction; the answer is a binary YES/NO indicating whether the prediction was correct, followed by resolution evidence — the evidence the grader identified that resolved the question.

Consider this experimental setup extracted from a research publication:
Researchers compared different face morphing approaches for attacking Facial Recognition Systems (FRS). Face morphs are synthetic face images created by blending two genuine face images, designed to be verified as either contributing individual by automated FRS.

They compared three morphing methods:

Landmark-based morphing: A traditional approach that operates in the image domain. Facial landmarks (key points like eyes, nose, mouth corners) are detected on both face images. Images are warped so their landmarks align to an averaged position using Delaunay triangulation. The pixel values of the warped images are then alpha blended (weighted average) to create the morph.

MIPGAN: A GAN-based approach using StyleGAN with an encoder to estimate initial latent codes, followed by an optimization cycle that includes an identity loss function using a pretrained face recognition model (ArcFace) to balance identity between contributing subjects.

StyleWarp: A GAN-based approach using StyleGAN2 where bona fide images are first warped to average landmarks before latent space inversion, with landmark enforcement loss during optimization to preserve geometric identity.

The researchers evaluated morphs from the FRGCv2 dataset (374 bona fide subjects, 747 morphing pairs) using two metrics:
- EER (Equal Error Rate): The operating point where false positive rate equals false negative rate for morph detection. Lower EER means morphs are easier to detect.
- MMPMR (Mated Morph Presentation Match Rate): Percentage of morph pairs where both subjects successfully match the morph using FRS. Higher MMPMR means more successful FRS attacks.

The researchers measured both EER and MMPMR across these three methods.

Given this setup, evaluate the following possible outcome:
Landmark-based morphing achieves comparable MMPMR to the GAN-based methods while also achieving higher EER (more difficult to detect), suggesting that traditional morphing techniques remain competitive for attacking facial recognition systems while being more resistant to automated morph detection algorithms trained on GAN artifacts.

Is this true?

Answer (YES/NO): NO